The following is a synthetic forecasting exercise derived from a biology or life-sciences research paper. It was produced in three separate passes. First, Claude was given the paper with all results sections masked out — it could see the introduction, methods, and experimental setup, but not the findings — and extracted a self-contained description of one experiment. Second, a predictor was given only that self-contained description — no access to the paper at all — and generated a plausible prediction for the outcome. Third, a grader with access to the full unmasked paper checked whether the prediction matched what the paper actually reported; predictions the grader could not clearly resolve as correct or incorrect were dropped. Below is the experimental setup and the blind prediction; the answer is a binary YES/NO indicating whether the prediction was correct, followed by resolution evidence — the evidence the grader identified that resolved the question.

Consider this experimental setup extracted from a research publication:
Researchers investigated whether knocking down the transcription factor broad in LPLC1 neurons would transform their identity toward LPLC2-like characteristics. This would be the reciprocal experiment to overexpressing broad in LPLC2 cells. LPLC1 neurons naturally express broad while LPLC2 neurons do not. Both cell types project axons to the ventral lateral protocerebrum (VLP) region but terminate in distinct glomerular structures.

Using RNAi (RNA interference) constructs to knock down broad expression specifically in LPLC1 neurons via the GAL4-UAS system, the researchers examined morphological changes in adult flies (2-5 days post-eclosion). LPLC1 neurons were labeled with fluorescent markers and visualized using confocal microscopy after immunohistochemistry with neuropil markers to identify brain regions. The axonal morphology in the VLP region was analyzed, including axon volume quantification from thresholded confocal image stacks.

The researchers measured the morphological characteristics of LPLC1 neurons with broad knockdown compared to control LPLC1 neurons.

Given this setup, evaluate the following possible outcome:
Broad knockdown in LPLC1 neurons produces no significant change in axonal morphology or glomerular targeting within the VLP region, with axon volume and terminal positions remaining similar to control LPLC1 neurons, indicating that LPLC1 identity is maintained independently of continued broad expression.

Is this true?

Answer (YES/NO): NO